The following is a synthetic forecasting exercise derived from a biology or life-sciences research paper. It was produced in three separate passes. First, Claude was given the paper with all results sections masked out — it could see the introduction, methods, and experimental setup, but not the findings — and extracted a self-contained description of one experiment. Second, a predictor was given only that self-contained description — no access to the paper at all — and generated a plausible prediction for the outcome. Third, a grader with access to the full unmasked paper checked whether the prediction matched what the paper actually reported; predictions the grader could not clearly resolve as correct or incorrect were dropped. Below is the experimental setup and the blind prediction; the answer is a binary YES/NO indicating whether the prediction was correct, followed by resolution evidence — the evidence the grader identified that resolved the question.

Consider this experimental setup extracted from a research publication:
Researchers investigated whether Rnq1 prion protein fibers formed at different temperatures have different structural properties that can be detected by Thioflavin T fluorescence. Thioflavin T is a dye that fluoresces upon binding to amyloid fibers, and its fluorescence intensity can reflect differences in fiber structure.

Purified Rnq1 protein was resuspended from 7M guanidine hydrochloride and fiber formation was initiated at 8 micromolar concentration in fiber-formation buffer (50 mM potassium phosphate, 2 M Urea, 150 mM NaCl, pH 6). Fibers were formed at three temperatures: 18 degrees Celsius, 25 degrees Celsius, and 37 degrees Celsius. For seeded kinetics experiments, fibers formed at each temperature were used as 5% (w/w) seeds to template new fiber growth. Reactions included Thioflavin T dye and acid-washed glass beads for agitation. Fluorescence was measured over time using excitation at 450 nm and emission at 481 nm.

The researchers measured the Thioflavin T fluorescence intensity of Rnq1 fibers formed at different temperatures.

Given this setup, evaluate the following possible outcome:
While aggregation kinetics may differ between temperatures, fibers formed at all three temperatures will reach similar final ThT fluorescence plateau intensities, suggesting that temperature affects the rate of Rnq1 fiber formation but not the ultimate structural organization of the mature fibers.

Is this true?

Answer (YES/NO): NO